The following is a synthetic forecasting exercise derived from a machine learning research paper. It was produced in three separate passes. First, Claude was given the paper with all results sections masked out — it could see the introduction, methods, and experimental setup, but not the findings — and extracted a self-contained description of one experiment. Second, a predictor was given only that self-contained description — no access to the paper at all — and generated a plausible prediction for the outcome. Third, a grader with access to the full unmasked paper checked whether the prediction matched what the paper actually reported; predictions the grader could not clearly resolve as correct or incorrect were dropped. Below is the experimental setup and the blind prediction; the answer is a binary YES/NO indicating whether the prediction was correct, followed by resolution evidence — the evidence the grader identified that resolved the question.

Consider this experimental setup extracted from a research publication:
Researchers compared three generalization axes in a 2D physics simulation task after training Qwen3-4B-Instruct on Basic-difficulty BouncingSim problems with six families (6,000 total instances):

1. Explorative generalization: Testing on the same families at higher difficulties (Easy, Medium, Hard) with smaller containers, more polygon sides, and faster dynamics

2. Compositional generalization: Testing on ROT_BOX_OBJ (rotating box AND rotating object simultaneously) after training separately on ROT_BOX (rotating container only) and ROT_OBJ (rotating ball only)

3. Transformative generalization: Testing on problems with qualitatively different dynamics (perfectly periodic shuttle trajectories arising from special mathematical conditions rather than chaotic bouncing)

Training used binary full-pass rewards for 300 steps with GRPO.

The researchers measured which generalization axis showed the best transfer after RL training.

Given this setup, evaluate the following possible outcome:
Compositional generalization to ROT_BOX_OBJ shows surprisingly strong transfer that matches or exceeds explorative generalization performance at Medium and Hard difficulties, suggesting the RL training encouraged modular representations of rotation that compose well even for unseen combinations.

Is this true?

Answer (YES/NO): YES